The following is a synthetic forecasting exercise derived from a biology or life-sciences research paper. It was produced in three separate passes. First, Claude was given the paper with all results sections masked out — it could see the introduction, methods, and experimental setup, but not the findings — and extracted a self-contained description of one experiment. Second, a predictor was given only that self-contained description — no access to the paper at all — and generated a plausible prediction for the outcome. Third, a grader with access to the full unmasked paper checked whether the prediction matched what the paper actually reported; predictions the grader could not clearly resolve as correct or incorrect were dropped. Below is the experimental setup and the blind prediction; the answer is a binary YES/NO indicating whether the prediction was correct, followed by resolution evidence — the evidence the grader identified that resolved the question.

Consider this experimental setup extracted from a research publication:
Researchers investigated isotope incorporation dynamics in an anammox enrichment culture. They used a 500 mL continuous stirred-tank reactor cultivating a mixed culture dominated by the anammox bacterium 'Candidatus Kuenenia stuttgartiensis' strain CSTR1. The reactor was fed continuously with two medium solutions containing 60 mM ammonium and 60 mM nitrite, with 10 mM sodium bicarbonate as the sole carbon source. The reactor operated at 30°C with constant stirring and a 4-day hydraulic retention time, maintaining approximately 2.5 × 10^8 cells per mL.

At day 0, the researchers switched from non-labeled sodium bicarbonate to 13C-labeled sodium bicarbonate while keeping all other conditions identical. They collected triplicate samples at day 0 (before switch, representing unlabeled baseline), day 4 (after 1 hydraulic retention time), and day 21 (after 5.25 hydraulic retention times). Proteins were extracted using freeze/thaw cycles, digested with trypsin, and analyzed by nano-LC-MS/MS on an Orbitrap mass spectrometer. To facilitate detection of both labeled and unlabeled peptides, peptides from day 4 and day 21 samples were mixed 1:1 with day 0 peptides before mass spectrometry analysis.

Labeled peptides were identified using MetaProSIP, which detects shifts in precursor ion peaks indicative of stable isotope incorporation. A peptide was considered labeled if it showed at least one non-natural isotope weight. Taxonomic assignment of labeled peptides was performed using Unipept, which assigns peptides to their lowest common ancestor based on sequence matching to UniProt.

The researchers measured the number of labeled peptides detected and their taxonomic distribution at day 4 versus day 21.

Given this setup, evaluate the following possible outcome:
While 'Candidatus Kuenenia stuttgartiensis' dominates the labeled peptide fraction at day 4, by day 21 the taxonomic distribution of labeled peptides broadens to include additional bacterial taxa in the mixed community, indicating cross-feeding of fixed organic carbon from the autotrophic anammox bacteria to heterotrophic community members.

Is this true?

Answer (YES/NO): NO